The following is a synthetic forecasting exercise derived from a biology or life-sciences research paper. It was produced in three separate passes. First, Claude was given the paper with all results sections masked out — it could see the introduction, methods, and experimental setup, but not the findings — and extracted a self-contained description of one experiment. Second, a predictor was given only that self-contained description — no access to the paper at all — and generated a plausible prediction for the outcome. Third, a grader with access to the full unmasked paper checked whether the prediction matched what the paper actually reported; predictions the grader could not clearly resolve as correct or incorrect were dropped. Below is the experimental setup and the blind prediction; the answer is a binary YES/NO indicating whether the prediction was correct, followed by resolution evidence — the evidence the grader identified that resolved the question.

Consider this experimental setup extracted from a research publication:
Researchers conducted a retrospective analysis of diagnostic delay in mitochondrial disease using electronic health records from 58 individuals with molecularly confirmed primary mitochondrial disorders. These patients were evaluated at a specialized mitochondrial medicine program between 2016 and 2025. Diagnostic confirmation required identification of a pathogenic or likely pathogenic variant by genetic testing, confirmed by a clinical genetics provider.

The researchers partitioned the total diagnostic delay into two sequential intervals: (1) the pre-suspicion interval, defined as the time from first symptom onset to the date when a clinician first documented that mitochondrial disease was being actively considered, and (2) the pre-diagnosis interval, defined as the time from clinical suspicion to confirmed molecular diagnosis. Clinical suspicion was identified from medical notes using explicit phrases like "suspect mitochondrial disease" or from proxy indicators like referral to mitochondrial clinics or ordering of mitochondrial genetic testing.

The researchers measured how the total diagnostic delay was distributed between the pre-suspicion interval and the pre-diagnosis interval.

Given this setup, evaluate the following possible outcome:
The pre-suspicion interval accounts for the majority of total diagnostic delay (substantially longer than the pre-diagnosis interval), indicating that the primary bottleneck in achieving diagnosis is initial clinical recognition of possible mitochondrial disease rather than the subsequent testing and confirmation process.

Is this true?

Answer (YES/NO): YES